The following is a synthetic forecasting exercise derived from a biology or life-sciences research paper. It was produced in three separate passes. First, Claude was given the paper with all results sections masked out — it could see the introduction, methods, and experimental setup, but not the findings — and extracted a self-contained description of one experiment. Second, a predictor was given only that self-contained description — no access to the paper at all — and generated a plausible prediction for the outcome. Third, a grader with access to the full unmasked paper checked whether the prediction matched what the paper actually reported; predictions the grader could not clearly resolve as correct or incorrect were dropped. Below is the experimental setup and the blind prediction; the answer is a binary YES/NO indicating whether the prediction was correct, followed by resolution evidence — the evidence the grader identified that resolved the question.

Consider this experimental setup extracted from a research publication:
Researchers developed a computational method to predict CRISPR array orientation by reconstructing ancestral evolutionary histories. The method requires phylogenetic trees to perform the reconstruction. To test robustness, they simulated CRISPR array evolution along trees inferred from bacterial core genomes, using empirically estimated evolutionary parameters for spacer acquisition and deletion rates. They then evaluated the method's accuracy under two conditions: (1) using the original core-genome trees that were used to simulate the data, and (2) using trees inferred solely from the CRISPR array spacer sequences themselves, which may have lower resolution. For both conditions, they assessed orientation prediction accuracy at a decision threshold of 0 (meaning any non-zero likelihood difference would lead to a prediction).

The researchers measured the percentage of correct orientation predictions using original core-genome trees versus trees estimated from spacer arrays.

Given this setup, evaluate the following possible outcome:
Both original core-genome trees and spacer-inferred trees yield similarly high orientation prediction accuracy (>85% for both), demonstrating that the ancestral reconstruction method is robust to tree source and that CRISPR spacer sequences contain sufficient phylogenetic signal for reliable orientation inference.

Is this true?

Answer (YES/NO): YES